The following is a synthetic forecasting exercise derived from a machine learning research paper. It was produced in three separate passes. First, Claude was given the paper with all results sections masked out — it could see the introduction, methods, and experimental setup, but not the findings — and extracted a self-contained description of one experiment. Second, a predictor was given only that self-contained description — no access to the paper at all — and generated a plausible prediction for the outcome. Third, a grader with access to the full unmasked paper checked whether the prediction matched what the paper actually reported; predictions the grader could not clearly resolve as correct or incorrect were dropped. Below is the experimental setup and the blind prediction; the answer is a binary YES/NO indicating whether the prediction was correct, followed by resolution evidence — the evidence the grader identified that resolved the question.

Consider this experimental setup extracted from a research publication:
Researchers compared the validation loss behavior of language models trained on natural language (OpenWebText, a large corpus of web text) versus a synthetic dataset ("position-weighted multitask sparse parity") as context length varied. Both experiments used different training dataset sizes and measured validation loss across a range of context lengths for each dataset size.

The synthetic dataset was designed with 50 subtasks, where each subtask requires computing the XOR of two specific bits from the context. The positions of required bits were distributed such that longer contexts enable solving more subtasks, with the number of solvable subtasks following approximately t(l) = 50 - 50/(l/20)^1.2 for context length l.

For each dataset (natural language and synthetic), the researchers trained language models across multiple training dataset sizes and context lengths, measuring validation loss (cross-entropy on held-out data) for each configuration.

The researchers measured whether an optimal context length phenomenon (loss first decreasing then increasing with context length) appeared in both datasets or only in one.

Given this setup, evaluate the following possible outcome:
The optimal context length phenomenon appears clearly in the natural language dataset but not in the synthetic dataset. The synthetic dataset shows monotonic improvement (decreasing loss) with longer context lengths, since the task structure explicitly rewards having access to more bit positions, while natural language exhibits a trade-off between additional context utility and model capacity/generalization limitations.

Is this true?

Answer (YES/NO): NO